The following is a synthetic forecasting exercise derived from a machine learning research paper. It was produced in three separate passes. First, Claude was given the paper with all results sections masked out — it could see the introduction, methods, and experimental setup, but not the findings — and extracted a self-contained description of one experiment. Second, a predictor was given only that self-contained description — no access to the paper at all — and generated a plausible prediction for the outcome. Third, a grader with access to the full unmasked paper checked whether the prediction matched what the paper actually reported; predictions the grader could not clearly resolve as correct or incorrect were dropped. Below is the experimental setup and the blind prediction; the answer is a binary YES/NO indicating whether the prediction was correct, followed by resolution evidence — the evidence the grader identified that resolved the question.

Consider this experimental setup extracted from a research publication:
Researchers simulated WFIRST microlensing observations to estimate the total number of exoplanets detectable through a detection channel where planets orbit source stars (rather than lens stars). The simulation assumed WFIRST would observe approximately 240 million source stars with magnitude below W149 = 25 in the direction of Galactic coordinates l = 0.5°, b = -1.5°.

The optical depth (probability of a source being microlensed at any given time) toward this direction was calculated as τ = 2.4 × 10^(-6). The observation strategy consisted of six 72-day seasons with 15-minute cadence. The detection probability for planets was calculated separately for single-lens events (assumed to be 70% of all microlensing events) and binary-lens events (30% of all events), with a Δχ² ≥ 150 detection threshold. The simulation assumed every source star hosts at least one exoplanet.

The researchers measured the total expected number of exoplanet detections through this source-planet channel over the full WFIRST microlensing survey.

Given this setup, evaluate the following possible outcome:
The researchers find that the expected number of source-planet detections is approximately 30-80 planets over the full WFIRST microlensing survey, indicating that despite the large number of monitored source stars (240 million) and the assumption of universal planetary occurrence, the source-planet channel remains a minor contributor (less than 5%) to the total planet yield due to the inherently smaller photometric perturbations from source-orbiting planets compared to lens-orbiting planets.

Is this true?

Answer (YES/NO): YES